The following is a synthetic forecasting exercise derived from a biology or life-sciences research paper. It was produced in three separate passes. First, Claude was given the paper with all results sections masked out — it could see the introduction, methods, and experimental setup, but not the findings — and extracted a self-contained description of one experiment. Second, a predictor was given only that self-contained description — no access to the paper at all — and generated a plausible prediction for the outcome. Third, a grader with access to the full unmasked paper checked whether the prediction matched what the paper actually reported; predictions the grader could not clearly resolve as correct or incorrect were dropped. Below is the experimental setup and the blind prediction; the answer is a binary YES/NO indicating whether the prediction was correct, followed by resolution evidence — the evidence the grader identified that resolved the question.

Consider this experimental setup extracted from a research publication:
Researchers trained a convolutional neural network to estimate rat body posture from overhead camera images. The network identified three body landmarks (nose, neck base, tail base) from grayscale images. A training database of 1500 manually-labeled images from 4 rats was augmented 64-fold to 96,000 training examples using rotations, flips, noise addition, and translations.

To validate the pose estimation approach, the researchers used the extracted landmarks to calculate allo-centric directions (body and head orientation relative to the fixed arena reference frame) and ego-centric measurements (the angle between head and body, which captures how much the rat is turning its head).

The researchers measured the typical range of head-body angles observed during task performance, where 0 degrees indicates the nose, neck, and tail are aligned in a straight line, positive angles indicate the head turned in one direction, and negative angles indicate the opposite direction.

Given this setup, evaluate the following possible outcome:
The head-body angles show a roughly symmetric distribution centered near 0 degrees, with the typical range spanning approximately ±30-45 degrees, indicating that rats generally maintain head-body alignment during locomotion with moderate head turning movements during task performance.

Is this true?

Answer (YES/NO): NO